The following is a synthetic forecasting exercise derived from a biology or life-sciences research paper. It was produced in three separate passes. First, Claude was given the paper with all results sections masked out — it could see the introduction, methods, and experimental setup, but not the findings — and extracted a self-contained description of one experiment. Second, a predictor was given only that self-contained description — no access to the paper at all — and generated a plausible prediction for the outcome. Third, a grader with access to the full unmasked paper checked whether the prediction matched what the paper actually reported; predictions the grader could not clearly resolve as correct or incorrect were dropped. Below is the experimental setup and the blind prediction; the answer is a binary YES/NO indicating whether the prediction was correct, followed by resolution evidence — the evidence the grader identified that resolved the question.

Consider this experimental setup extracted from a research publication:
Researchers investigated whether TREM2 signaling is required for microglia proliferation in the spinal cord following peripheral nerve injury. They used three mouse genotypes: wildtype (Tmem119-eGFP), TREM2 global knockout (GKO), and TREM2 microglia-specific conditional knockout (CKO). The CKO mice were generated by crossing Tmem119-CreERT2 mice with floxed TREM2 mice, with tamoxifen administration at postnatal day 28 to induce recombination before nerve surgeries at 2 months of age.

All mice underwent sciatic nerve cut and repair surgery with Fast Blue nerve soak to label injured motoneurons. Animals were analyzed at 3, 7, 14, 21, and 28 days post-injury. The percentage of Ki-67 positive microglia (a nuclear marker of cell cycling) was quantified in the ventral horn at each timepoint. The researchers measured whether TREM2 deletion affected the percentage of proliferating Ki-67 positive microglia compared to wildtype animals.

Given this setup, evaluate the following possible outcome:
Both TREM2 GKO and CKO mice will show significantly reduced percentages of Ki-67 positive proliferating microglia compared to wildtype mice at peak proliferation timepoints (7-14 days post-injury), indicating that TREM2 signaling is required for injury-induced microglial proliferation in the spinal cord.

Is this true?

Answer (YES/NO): NO